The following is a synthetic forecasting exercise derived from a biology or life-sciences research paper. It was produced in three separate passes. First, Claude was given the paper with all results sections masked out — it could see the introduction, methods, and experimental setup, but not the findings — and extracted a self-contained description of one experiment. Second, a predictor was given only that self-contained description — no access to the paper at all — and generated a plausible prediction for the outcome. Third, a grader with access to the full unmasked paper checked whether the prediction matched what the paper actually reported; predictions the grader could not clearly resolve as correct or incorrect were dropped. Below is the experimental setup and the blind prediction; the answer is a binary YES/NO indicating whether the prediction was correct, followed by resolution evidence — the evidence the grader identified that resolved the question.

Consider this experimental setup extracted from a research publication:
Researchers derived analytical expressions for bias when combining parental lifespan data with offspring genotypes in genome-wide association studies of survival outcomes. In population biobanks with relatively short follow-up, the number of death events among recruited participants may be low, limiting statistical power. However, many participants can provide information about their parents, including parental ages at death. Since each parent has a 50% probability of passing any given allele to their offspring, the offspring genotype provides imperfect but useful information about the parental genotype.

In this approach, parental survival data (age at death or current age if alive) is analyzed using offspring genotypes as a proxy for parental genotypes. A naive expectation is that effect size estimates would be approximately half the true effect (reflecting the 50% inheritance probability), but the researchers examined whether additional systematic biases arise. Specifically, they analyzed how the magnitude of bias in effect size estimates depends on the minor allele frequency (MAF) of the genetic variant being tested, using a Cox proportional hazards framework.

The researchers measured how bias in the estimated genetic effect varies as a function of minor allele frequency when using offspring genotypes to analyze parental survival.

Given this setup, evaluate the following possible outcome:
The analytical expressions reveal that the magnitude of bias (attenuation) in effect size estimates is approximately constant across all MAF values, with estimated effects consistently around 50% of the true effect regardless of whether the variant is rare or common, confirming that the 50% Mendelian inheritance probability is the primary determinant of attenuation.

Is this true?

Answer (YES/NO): NO